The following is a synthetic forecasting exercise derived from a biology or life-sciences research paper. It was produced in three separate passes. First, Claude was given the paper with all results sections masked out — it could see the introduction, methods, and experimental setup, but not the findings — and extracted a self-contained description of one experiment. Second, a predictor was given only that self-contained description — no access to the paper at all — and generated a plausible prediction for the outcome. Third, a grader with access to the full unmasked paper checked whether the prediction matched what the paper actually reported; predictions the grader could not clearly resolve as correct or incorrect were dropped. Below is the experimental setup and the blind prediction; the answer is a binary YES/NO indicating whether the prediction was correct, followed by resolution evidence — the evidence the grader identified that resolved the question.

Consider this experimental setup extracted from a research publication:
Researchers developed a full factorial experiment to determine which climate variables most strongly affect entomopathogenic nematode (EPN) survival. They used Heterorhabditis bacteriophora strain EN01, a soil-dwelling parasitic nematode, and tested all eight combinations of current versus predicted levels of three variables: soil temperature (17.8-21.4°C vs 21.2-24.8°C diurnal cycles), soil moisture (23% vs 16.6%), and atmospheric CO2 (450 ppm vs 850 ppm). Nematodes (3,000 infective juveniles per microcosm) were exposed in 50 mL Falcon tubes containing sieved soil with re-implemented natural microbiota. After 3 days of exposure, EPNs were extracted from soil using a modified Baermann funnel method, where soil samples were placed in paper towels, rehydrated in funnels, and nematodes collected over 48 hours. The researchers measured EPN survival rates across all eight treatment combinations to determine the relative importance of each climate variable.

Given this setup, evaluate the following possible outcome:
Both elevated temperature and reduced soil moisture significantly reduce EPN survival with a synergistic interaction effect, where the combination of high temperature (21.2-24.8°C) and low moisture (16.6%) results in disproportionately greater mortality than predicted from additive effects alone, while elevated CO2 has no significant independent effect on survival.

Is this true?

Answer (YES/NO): NO